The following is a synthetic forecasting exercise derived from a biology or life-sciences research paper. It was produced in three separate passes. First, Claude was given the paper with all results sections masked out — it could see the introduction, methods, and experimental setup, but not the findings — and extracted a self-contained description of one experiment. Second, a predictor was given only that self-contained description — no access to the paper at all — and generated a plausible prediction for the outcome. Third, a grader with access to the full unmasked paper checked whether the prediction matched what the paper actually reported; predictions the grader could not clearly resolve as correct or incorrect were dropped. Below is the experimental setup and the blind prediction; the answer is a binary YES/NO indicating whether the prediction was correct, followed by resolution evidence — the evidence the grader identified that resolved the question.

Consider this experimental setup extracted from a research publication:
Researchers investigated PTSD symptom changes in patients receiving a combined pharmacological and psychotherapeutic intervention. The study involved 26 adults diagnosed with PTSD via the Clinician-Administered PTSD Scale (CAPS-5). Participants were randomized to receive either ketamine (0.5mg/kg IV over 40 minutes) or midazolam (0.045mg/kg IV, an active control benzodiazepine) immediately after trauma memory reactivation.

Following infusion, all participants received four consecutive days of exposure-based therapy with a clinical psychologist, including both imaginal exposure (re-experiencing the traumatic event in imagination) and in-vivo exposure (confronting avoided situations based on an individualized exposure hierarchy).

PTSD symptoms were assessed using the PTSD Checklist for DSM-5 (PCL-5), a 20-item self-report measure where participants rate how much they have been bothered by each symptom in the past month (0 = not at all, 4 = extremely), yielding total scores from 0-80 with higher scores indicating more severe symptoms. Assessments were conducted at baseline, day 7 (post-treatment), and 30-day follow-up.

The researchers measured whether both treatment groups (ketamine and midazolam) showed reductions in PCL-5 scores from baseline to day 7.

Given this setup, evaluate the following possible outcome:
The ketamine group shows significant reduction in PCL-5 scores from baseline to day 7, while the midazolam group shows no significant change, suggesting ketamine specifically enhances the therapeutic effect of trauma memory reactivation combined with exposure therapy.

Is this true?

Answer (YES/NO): NO